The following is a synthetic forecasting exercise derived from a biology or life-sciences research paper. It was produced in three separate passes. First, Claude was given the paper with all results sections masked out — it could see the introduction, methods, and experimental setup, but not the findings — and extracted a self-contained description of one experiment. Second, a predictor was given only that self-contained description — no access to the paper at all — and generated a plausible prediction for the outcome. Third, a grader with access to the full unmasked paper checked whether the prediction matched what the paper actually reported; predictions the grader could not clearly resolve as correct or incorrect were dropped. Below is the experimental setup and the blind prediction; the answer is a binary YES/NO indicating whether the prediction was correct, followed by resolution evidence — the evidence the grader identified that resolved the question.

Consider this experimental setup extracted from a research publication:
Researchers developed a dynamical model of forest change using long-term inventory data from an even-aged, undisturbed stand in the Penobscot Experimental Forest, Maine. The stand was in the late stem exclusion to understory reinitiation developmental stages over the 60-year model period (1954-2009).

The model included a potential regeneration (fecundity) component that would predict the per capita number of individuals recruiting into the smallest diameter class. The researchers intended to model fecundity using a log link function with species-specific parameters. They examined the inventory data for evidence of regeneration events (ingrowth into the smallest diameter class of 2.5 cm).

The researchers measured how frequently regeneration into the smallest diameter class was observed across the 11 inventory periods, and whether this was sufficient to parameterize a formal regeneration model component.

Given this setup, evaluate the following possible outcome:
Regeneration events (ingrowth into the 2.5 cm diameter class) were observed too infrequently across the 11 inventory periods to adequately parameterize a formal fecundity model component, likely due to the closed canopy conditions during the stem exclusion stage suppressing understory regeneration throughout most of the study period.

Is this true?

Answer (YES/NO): YES